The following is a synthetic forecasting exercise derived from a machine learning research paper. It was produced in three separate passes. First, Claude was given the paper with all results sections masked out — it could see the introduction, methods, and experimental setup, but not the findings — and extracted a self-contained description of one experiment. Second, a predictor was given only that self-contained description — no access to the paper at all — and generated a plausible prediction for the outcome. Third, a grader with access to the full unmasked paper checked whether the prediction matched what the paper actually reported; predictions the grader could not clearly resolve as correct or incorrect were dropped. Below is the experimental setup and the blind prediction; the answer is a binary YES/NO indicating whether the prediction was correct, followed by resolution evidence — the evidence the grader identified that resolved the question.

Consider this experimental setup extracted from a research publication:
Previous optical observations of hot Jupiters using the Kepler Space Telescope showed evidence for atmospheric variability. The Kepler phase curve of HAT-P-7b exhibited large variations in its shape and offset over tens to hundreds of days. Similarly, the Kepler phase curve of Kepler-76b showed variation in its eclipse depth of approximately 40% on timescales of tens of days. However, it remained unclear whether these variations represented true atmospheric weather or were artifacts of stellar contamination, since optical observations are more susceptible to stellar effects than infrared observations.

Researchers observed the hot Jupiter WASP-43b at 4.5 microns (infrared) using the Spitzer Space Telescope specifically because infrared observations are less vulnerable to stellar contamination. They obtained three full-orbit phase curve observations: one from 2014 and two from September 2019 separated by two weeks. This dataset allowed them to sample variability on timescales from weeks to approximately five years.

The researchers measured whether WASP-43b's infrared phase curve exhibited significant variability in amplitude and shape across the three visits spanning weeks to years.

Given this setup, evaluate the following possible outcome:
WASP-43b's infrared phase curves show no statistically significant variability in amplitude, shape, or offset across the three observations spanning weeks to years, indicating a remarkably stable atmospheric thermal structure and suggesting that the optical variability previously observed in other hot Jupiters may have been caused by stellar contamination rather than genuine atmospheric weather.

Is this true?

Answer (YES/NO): YES